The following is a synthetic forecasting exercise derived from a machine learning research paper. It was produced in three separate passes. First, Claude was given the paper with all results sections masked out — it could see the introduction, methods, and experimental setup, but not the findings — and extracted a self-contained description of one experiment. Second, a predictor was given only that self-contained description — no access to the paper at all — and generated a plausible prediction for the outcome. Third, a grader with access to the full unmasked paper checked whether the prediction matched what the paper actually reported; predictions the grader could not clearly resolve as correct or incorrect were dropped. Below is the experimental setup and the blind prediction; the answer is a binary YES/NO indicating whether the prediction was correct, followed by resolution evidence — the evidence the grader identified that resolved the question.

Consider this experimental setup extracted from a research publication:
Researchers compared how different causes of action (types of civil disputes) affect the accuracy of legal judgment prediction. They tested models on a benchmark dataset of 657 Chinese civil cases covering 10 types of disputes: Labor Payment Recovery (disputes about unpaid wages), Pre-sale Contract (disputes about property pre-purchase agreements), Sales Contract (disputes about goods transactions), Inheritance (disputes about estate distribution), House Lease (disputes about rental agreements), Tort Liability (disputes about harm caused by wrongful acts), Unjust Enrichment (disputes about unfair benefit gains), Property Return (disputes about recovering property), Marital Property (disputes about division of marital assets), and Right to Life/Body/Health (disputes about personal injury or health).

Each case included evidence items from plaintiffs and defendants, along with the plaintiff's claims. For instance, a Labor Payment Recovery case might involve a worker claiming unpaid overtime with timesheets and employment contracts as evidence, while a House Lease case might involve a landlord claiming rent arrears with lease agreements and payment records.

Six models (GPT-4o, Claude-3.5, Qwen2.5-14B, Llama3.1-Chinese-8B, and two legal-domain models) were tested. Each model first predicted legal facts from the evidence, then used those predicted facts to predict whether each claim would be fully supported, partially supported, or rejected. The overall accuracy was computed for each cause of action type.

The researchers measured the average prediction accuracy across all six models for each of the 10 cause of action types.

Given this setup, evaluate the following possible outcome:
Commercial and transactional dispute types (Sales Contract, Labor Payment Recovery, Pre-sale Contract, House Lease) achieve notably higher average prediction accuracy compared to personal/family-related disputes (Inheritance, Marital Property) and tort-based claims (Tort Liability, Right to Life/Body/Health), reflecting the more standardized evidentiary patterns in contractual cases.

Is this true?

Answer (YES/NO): NO